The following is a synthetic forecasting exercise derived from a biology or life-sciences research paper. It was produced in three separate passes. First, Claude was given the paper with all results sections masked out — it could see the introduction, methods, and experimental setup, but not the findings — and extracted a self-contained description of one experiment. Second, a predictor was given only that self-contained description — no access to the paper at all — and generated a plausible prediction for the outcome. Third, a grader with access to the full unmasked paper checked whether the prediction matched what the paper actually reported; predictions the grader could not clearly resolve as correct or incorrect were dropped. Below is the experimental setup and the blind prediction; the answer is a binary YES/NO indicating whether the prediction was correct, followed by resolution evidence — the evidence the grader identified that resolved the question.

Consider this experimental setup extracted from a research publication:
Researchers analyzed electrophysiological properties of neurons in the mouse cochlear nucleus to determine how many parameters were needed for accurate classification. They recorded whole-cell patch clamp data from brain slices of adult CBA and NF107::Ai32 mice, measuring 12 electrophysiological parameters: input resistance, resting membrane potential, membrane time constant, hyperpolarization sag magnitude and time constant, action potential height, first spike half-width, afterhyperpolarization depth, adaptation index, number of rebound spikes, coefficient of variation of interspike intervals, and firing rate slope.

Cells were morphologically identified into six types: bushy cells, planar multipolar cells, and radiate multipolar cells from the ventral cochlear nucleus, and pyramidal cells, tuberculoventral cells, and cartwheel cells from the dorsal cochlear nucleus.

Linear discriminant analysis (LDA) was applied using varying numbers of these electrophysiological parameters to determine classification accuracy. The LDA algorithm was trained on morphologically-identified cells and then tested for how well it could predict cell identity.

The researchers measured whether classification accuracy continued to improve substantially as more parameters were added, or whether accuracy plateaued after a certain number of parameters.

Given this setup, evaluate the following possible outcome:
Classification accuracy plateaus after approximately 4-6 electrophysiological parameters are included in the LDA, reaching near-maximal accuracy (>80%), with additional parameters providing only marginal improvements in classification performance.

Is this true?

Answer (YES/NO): NO